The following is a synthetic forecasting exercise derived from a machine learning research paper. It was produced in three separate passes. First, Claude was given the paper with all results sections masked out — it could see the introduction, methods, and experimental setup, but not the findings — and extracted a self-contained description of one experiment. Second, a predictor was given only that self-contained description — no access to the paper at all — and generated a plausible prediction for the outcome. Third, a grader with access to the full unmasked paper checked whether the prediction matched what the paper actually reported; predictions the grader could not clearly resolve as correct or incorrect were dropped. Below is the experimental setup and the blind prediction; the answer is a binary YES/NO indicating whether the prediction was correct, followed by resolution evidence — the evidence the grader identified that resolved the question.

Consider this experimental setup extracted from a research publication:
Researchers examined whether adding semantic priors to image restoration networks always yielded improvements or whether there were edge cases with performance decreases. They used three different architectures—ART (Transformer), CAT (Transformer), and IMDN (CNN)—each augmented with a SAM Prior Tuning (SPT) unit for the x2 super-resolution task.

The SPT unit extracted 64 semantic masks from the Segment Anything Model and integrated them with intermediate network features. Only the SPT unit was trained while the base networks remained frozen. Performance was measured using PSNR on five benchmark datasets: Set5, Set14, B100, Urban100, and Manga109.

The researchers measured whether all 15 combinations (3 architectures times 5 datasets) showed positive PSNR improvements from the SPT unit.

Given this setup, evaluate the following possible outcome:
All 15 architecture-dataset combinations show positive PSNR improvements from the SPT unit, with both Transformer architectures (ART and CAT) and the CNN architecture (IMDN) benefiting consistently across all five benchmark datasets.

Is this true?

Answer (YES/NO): NO